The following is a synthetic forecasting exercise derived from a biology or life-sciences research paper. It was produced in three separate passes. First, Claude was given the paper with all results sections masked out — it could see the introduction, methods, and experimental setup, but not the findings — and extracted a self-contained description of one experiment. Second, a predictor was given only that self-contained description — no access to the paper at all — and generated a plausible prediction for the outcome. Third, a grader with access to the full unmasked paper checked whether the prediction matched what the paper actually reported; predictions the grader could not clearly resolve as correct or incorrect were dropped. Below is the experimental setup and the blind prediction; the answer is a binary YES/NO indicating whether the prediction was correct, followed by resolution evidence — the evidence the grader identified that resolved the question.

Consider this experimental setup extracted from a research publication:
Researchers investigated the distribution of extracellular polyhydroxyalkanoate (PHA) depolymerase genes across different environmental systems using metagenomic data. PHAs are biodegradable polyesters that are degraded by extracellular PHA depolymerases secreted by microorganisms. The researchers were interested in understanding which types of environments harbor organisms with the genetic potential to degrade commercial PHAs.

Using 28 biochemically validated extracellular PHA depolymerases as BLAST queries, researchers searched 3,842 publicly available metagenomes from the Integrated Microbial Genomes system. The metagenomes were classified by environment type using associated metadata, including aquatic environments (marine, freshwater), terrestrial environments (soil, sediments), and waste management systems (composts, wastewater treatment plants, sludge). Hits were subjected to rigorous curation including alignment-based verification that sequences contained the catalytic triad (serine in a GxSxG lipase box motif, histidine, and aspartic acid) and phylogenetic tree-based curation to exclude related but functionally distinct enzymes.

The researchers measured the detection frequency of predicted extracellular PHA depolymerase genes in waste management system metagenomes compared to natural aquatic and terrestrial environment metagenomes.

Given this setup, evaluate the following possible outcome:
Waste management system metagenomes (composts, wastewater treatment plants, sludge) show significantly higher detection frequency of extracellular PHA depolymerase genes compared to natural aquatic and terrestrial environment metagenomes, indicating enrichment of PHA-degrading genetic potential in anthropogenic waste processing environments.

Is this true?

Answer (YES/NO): NO